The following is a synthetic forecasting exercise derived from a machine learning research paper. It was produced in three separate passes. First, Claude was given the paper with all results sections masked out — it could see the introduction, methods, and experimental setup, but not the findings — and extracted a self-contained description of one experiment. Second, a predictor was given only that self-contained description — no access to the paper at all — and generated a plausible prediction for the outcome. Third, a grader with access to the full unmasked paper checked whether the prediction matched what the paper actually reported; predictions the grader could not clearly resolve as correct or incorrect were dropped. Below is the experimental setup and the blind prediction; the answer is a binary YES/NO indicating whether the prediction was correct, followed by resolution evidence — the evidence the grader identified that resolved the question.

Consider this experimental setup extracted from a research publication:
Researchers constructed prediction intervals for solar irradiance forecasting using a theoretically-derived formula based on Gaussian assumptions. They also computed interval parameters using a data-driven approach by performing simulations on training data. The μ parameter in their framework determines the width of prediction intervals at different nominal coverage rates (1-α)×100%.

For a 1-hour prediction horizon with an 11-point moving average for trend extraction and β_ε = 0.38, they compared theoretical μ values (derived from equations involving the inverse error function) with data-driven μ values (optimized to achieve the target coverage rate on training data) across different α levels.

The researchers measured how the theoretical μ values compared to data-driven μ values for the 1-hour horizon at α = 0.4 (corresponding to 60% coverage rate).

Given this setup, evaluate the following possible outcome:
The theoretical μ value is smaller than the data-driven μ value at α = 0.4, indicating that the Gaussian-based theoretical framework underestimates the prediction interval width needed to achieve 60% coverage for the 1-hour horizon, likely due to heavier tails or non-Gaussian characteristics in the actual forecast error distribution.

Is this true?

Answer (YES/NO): NO